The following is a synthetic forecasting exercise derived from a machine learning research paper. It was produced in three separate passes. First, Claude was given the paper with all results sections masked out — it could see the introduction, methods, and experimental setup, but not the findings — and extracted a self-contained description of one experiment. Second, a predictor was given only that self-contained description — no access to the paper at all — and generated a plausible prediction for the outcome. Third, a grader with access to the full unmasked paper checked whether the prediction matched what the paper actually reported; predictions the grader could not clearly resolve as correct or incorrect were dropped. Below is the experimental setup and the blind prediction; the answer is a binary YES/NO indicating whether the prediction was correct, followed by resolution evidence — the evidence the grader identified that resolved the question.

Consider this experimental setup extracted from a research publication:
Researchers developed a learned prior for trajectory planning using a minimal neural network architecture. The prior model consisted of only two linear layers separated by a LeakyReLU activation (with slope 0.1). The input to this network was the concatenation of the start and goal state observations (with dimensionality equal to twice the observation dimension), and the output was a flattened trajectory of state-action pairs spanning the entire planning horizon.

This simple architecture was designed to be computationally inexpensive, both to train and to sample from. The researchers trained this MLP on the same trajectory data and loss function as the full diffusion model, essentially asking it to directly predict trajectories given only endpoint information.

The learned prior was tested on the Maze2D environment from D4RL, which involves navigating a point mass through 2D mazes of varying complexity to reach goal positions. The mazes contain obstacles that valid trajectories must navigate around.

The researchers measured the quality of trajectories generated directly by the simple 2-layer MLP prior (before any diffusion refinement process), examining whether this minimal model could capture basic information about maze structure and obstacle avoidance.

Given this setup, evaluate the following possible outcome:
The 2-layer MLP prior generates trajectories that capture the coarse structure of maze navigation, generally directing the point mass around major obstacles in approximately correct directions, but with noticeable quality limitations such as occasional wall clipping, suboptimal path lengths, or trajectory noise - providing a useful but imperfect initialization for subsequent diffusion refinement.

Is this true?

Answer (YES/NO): NO